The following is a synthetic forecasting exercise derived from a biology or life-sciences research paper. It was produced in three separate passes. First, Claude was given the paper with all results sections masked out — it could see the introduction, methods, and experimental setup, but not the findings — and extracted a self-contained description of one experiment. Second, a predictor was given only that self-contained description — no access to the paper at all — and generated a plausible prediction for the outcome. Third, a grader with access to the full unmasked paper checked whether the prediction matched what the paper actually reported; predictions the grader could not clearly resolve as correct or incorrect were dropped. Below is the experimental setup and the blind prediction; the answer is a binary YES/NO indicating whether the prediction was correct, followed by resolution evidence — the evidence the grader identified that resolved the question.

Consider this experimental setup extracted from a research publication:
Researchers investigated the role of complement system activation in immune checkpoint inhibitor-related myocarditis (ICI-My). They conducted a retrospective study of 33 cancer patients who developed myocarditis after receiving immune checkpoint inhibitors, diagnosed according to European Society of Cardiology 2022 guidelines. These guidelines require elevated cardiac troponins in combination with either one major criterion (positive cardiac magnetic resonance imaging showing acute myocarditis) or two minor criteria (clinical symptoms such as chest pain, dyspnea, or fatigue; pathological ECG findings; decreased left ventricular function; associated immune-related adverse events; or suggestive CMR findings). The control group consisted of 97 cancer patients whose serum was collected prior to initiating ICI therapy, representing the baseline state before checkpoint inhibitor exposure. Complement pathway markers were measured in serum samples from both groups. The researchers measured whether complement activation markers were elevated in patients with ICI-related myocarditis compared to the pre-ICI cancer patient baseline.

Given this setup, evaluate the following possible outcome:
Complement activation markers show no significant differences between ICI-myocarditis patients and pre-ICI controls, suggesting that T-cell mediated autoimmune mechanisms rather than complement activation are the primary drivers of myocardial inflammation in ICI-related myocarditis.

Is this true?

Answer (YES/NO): YES